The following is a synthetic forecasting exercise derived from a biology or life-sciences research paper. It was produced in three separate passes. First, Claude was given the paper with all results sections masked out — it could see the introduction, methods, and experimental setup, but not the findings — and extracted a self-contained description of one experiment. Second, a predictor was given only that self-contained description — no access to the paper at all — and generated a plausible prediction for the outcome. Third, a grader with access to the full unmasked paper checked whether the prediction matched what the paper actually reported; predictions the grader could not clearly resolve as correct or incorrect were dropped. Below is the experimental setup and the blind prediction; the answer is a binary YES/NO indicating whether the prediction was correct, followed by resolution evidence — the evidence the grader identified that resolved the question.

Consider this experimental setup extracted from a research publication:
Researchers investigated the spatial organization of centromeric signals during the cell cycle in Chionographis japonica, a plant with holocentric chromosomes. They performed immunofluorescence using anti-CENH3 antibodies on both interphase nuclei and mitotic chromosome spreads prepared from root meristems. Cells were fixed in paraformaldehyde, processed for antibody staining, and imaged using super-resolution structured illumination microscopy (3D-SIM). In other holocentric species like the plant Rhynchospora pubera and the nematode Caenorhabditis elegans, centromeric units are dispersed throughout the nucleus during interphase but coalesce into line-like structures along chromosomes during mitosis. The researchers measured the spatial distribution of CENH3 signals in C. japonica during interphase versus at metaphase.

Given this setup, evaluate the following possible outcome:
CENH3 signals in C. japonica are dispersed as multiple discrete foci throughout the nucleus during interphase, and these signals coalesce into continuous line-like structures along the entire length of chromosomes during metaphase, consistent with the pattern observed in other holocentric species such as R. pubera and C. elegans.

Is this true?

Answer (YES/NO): NO